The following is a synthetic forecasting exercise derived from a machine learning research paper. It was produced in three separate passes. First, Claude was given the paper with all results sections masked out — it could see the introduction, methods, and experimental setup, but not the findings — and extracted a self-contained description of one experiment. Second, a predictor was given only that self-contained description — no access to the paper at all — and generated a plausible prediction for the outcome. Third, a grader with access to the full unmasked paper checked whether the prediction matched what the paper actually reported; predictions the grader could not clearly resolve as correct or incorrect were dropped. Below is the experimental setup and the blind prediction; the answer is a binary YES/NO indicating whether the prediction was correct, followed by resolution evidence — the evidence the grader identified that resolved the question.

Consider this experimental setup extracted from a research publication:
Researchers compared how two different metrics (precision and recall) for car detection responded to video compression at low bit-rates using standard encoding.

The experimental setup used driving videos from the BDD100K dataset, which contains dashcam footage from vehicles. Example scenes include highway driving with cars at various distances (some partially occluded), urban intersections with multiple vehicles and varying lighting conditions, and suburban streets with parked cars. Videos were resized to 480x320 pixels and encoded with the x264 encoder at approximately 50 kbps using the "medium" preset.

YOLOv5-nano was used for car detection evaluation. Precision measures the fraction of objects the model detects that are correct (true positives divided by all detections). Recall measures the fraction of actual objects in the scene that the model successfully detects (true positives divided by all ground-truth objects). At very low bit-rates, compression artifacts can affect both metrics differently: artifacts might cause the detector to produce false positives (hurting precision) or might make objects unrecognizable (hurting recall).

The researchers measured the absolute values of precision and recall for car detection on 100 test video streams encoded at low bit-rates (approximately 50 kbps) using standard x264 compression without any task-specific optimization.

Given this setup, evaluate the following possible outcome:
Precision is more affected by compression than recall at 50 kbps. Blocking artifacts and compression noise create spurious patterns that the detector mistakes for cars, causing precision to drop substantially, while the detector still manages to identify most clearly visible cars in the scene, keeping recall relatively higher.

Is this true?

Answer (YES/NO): YES